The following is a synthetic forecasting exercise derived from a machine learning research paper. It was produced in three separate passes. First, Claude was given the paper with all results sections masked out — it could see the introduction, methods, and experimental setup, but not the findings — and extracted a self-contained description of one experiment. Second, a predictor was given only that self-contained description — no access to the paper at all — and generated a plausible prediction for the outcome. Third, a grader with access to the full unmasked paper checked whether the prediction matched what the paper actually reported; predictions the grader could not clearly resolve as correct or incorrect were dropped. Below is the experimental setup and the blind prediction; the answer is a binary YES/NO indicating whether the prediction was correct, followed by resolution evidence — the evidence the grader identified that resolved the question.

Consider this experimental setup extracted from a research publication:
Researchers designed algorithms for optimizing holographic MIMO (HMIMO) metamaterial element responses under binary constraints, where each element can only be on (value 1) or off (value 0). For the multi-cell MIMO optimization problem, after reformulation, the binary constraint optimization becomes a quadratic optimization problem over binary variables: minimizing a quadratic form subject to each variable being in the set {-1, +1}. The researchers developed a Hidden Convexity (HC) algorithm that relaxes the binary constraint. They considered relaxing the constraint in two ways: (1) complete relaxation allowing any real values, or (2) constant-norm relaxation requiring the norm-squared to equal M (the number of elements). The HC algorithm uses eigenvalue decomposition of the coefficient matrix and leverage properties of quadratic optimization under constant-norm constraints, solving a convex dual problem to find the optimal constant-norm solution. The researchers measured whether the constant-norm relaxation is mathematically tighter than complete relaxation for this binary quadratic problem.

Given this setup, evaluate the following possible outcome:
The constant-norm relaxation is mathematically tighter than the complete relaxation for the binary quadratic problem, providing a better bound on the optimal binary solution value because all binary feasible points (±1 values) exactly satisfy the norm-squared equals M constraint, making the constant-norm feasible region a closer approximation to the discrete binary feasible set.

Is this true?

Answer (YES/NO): YES